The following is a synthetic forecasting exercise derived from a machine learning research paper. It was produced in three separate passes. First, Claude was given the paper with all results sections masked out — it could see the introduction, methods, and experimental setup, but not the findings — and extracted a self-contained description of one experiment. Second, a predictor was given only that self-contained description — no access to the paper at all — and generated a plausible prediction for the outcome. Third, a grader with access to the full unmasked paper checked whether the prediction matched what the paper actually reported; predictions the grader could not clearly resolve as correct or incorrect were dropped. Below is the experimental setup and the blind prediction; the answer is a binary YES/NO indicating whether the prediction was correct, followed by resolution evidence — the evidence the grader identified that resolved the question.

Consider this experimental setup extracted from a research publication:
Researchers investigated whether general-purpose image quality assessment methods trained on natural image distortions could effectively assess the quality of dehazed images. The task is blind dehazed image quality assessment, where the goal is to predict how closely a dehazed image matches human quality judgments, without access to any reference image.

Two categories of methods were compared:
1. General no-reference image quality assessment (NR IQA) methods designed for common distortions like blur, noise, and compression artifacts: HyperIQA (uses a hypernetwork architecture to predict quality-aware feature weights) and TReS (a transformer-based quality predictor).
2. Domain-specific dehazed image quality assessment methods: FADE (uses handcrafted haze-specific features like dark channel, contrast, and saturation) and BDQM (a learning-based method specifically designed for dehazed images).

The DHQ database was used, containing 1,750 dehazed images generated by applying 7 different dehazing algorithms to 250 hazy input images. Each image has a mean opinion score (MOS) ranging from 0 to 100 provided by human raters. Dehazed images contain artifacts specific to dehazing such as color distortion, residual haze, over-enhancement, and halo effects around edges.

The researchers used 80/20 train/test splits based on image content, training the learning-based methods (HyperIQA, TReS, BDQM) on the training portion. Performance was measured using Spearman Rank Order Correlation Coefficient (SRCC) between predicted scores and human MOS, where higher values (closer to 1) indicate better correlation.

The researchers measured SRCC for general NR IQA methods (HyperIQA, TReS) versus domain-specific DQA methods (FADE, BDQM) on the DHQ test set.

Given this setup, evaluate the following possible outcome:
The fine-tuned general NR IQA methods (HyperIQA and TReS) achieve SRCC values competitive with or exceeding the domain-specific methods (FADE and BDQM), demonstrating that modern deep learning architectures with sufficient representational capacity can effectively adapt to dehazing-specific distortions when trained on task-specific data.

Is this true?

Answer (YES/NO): YES